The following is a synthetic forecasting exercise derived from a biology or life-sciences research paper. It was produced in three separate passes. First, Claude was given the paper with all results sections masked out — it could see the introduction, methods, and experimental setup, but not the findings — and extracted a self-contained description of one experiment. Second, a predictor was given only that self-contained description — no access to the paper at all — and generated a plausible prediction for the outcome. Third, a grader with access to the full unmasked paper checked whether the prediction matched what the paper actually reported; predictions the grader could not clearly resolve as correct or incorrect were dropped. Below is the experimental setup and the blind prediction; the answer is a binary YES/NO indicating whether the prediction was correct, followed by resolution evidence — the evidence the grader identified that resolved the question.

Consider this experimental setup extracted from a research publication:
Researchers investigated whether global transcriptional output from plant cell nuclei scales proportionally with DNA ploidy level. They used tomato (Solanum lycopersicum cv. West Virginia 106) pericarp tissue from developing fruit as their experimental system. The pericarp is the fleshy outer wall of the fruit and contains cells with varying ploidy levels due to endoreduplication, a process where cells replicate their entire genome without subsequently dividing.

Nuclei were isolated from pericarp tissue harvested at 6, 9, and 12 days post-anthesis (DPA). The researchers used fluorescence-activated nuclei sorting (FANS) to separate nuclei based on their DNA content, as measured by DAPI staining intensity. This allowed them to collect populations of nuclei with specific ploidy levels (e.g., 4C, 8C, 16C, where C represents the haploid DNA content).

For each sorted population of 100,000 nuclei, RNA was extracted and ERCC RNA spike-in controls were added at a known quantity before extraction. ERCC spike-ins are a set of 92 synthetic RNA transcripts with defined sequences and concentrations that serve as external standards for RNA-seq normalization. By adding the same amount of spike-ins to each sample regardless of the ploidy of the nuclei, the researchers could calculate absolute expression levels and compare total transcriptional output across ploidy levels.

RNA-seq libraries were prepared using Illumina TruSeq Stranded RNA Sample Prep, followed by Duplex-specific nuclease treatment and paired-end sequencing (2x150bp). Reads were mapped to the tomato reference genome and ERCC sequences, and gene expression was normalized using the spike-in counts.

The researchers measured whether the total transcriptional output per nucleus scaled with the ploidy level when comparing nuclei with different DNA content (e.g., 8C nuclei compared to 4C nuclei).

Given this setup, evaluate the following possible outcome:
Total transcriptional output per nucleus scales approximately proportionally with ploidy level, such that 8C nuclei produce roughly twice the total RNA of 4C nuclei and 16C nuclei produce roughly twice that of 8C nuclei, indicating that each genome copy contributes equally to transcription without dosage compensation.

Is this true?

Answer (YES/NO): YES